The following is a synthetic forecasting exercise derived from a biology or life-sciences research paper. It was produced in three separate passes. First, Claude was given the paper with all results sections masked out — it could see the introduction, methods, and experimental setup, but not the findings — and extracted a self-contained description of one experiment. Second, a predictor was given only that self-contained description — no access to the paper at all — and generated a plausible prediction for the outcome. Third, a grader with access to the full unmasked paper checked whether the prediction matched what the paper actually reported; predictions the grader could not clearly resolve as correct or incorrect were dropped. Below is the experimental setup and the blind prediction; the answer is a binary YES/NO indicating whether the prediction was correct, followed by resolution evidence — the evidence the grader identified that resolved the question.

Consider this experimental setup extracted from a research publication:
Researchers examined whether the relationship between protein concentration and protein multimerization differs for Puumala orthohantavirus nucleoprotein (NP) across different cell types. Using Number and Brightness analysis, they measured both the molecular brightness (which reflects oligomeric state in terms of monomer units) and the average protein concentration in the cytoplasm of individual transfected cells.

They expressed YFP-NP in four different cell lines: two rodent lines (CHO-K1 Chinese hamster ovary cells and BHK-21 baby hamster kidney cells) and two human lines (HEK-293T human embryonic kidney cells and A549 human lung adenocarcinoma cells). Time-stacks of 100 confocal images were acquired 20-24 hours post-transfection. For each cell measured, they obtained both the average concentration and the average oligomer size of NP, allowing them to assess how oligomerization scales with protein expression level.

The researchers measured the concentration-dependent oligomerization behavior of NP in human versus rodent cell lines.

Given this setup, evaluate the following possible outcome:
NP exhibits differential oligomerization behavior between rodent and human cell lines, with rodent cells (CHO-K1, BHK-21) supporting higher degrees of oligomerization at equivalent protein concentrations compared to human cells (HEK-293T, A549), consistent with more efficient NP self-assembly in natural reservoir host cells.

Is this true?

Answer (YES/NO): NO